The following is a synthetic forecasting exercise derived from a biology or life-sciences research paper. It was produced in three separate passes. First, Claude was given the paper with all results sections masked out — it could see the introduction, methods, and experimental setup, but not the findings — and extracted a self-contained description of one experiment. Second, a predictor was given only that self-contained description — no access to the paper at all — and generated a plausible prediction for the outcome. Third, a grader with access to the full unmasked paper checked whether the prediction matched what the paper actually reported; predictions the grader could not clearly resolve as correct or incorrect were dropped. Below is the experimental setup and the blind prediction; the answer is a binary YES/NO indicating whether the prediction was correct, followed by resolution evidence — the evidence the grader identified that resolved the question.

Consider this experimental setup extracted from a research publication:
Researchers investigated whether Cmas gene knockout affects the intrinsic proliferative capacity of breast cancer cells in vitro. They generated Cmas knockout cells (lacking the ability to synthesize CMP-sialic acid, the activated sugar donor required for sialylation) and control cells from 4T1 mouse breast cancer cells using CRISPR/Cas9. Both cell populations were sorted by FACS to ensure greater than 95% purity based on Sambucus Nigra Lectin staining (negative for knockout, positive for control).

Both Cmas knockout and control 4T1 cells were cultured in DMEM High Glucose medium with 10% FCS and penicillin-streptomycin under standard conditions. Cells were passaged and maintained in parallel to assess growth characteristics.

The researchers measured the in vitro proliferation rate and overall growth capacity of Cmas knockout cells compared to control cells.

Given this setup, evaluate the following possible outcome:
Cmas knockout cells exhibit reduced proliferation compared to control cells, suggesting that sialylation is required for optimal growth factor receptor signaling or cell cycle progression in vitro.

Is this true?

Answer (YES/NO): NO